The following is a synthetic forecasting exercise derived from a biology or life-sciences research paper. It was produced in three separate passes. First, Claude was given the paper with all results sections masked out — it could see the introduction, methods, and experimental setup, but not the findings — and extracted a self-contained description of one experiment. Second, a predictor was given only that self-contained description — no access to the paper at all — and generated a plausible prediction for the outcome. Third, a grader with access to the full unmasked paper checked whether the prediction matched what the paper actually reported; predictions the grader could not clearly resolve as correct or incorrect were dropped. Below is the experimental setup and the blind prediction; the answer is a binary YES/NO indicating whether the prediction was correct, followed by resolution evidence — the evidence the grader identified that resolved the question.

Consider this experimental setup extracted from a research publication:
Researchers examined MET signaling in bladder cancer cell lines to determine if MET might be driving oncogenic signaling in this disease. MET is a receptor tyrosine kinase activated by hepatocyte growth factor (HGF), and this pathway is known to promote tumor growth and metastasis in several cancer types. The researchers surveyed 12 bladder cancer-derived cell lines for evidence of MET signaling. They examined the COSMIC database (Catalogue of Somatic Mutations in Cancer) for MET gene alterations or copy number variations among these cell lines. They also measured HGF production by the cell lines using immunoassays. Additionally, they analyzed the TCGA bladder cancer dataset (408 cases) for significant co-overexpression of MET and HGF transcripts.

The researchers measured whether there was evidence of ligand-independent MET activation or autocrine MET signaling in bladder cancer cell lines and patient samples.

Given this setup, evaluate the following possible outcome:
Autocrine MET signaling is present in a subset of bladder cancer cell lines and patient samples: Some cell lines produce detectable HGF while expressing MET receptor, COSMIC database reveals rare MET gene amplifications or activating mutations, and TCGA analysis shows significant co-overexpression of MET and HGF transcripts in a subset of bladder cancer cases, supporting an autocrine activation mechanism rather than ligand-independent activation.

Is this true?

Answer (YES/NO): NO